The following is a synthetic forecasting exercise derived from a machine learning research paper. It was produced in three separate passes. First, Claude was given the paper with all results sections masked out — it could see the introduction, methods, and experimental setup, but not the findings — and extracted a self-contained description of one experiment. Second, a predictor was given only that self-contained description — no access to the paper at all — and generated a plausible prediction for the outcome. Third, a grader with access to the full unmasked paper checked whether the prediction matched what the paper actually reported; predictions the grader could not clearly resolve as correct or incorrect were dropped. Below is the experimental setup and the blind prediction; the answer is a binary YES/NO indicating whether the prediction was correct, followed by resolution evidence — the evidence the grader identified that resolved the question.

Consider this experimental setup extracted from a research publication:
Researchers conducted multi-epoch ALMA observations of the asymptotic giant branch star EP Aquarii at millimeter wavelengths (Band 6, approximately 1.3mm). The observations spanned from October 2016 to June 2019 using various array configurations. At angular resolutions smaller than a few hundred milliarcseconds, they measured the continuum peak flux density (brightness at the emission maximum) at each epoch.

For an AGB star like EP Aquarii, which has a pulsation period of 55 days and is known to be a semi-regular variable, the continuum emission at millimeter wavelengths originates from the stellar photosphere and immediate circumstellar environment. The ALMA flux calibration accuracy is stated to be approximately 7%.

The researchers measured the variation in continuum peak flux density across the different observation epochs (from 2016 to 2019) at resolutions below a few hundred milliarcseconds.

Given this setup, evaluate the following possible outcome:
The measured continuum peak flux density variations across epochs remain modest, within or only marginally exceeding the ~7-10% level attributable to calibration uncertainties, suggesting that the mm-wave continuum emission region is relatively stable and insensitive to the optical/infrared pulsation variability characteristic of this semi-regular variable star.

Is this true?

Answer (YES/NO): YES